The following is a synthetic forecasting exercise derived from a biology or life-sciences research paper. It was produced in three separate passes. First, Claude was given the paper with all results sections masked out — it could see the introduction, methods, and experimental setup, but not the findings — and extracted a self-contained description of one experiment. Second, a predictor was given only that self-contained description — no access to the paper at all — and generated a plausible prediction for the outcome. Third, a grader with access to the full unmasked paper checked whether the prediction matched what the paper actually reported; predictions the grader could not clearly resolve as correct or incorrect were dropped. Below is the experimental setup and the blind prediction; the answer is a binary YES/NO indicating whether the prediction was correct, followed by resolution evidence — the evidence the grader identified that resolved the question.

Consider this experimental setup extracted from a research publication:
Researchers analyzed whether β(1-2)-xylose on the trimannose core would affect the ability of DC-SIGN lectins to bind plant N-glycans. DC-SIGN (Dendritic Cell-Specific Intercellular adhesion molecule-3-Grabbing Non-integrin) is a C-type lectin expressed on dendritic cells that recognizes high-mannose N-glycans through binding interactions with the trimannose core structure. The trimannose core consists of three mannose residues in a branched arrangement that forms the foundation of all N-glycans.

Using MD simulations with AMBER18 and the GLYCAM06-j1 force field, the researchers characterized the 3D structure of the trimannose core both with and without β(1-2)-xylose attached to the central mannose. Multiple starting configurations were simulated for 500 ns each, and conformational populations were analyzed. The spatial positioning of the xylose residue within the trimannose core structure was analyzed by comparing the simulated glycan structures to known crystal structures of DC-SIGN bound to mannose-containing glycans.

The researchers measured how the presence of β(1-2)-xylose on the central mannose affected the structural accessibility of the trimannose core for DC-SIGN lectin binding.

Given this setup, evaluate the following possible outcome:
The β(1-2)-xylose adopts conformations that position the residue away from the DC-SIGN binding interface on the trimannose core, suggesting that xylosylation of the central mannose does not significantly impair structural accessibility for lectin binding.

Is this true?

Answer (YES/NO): NO